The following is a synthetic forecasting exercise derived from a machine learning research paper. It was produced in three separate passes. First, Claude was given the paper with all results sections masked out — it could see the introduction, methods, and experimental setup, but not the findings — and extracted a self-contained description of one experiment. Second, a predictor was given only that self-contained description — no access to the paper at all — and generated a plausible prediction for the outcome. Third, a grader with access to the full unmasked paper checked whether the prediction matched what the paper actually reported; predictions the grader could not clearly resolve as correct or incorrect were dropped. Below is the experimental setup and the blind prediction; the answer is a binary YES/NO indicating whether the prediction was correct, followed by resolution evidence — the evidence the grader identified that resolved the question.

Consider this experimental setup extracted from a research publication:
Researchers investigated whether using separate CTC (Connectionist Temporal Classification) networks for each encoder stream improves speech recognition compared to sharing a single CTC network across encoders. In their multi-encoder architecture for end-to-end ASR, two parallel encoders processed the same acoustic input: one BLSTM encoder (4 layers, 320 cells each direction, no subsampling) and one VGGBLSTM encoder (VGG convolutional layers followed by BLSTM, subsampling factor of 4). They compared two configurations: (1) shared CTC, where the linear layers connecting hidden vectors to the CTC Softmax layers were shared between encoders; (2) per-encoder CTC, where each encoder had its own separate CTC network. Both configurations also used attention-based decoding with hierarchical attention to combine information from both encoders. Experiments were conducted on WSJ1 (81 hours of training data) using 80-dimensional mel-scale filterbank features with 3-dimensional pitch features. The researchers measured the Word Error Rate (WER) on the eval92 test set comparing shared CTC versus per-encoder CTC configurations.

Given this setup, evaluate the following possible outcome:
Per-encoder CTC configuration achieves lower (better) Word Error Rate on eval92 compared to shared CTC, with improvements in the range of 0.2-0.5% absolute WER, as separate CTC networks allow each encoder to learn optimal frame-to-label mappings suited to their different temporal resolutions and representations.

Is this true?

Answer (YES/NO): NO